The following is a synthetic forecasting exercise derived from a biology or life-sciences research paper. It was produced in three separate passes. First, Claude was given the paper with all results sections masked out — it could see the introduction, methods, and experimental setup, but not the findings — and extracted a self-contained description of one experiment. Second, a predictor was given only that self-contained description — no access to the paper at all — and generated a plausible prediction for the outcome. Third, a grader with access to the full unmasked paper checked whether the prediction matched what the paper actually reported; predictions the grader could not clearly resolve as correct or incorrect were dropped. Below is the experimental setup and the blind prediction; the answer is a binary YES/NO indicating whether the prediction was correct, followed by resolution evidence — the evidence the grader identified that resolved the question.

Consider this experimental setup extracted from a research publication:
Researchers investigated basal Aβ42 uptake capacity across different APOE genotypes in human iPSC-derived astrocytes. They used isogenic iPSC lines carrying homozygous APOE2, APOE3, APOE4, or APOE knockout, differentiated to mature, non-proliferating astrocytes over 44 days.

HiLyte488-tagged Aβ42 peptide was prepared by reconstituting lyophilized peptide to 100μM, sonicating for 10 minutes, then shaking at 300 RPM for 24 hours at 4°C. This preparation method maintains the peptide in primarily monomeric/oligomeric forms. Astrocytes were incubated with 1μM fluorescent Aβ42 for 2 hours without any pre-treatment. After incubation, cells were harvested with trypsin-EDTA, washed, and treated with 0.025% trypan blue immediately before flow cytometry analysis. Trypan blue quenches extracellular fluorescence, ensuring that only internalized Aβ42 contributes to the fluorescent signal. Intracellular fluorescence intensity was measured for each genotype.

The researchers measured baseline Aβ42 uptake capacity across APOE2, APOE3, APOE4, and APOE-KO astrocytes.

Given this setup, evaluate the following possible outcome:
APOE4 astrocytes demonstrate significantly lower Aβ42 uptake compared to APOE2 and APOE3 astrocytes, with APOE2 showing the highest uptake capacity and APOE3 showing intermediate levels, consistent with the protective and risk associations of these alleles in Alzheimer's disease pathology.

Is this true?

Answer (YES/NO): NO